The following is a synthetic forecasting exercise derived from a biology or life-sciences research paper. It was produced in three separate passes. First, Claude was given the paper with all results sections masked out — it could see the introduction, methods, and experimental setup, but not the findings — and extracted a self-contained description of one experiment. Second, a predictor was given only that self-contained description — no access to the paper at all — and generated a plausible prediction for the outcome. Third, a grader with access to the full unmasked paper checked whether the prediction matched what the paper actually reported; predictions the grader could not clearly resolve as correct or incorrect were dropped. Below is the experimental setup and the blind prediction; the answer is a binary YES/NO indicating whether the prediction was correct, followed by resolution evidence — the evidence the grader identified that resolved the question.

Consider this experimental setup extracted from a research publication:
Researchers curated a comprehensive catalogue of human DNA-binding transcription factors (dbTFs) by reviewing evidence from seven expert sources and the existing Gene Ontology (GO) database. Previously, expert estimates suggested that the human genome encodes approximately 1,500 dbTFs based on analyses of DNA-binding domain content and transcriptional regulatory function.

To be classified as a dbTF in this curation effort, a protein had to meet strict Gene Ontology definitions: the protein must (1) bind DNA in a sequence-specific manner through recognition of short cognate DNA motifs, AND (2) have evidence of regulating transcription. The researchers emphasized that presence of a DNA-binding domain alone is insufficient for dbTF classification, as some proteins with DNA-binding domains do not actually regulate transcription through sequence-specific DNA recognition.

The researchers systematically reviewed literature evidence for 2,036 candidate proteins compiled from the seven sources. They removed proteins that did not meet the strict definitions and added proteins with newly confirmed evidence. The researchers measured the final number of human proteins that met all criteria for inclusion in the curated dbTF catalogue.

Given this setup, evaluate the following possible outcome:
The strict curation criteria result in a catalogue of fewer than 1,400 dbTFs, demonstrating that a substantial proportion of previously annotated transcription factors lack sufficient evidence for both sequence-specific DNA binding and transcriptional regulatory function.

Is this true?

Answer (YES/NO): NO